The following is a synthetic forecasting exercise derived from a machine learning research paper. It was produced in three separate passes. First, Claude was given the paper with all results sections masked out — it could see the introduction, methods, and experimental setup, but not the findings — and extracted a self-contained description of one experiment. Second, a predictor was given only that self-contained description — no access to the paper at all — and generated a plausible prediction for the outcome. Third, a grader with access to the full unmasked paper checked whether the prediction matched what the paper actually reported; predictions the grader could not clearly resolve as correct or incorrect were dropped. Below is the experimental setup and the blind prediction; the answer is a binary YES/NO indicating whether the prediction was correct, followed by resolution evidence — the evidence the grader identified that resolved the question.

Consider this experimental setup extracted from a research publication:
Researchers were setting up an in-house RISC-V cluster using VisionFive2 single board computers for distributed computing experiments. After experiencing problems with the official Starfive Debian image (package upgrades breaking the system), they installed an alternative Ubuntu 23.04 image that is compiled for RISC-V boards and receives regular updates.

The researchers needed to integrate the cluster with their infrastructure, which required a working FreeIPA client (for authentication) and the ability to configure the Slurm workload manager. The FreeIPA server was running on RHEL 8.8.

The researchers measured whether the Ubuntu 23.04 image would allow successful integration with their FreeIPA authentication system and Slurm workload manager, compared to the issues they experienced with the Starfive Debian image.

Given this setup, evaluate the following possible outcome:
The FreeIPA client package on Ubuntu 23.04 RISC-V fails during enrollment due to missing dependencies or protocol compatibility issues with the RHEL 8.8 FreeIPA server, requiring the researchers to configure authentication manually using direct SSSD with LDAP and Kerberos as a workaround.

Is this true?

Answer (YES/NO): NO